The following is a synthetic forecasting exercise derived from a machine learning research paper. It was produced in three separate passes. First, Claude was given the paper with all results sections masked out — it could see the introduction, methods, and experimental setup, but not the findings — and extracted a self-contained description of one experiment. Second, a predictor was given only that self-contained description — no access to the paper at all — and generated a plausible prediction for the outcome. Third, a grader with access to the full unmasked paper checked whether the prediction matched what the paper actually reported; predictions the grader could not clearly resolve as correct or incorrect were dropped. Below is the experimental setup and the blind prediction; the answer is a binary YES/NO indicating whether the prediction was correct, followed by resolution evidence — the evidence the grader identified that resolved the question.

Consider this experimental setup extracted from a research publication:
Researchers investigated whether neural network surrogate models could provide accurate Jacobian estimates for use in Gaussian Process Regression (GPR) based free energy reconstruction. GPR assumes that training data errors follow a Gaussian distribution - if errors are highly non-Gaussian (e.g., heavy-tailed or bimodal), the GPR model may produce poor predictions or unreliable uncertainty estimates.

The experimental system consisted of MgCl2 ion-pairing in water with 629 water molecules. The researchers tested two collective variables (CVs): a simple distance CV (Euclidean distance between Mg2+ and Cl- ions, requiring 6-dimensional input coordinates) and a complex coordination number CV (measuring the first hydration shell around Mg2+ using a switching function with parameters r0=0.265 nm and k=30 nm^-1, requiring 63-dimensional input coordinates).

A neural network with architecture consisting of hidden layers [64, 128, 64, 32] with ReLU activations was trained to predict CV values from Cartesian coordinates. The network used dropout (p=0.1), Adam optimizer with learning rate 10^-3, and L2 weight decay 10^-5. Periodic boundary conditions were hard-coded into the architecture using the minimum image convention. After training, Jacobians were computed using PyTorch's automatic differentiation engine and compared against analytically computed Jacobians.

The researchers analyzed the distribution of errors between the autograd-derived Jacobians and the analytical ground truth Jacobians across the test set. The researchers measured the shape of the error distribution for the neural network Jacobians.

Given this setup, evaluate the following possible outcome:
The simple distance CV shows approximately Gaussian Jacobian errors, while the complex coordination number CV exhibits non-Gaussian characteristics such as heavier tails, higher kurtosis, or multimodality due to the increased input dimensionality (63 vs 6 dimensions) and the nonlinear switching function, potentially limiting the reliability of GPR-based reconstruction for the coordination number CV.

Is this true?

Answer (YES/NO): NO